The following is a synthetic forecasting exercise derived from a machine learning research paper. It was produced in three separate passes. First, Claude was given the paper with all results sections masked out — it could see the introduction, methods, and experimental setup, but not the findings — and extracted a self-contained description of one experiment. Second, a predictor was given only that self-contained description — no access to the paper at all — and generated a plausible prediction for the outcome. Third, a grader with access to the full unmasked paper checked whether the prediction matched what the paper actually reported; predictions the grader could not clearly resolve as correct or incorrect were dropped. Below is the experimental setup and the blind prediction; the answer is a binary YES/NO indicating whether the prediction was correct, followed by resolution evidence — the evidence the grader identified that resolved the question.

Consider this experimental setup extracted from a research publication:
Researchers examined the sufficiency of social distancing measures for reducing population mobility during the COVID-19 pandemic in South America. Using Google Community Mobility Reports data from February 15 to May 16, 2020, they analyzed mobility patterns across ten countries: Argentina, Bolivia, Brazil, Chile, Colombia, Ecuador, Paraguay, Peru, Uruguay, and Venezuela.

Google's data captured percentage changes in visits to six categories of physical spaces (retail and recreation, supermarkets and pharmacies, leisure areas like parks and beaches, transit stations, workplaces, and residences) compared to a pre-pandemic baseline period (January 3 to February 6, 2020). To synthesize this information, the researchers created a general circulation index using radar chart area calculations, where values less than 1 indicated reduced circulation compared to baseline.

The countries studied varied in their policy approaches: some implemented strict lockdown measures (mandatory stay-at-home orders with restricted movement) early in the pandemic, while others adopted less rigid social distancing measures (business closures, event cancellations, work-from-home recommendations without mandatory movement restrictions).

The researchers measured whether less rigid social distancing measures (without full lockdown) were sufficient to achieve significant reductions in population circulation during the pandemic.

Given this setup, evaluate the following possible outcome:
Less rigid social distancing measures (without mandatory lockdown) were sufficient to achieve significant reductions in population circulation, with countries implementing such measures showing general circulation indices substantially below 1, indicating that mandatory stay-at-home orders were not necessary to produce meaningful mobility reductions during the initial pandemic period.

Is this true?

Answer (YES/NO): NO